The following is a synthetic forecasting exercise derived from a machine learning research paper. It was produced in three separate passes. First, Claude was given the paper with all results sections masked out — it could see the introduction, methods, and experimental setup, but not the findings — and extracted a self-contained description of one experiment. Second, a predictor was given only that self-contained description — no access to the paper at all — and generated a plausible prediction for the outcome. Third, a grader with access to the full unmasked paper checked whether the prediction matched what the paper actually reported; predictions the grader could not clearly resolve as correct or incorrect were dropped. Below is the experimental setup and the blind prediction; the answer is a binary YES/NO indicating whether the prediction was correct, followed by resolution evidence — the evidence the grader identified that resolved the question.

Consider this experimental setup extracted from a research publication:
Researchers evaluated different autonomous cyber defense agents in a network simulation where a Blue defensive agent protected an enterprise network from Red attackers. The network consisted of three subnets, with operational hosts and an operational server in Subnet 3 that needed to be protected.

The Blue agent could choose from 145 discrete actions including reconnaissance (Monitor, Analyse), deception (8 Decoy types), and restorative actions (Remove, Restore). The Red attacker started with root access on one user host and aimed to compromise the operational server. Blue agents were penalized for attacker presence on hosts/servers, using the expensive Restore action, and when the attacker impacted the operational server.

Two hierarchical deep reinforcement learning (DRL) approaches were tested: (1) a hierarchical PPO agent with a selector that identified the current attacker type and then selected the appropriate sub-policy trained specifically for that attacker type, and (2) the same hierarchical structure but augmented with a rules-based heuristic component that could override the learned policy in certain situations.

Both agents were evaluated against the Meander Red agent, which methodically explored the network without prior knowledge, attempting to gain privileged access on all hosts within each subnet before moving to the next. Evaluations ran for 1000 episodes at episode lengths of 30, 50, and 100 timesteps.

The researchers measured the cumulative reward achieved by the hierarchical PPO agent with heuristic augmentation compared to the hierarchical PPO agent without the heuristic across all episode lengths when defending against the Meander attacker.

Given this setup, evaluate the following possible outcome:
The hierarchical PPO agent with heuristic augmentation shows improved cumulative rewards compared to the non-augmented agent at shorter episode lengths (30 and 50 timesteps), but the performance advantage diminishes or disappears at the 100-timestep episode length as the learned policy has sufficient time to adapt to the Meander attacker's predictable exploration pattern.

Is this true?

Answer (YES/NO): NO